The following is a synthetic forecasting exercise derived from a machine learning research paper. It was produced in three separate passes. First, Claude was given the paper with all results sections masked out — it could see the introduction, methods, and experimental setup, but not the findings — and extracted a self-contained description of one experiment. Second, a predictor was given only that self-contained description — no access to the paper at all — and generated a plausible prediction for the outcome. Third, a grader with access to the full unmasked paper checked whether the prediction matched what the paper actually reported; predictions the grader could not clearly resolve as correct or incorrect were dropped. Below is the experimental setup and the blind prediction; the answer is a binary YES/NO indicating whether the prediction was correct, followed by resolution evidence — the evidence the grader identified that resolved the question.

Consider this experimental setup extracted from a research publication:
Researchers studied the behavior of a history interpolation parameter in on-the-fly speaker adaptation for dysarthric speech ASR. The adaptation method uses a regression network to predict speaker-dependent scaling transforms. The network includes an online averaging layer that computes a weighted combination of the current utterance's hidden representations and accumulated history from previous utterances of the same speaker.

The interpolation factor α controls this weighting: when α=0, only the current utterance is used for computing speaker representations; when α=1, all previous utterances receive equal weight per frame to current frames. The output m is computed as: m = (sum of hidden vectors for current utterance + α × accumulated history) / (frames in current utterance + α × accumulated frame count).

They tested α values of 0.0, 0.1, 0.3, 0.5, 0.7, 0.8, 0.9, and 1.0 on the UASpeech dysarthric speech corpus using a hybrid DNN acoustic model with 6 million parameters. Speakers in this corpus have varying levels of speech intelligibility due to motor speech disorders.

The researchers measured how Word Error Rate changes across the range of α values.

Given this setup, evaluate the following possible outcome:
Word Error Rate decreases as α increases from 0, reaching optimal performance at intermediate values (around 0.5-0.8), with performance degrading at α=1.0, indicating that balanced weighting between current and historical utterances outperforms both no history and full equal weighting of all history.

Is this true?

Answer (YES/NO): NO